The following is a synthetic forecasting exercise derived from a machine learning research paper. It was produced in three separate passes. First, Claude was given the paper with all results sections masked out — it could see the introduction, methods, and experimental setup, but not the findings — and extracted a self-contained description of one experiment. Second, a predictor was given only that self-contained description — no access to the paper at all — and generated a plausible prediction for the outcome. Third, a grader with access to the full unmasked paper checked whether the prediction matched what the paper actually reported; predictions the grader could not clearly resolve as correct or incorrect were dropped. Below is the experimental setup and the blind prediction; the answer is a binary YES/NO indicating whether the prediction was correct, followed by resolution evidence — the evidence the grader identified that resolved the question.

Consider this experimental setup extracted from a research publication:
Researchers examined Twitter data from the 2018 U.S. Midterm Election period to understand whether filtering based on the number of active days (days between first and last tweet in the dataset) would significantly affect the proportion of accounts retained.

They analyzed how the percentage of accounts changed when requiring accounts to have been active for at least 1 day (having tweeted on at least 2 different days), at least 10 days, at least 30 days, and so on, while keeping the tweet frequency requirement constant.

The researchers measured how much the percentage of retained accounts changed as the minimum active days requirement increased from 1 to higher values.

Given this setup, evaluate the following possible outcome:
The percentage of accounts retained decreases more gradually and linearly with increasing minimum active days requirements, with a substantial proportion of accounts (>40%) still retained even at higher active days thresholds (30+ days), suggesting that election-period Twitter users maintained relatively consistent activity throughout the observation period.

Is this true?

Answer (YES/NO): NO